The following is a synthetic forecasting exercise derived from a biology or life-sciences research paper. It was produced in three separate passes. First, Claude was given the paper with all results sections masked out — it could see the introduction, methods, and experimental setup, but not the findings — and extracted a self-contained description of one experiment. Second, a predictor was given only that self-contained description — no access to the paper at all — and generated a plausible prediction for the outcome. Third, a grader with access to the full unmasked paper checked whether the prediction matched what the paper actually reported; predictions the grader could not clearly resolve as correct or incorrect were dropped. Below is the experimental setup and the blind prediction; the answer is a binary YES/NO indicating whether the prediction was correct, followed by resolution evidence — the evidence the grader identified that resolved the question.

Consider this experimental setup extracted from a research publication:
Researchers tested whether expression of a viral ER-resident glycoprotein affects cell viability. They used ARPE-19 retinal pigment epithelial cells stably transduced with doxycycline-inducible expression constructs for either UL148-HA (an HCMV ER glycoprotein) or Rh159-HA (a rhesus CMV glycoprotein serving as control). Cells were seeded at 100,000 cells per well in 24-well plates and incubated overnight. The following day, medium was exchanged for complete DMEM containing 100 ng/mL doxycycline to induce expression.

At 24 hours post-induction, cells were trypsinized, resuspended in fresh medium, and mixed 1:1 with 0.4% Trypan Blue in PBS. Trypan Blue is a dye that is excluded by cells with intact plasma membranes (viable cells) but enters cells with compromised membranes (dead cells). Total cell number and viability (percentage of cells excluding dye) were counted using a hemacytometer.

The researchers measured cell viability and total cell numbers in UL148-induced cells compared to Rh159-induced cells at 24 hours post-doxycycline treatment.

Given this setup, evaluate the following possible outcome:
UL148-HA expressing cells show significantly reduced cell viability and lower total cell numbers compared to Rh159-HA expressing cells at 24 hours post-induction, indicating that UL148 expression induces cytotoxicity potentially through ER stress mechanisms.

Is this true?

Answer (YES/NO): NO